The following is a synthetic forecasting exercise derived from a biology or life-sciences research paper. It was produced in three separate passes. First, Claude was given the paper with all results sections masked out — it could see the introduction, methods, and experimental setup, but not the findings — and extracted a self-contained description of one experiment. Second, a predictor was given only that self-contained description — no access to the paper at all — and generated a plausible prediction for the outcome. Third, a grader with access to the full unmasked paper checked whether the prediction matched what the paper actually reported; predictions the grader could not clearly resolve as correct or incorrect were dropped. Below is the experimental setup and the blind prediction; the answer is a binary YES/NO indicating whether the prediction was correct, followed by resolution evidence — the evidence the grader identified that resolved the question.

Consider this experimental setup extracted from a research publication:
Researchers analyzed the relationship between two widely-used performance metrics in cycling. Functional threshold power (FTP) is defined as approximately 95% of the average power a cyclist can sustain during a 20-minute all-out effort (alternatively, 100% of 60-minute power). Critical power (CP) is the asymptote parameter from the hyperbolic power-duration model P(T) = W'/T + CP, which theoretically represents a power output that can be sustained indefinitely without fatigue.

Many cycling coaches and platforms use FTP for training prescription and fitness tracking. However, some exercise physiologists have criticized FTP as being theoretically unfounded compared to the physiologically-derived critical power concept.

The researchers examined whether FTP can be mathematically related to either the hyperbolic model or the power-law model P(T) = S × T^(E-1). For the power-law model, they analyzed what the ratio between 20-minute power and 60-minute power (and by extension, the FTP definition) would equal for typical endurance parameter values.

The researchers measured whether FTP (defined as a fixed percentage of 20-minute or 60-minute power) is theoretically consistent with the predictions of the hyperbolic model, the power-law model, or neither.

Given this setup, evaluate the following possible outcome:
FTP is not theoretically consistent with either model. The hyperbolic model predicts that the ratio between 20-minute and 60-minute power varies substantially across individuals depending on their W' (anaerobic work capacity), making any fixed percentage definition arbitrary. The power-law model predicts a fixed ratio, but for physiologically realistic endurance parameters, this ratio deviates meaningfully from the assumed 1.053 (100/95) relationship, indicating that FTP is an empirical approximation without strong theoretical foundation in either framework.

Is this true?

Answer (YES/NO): NO